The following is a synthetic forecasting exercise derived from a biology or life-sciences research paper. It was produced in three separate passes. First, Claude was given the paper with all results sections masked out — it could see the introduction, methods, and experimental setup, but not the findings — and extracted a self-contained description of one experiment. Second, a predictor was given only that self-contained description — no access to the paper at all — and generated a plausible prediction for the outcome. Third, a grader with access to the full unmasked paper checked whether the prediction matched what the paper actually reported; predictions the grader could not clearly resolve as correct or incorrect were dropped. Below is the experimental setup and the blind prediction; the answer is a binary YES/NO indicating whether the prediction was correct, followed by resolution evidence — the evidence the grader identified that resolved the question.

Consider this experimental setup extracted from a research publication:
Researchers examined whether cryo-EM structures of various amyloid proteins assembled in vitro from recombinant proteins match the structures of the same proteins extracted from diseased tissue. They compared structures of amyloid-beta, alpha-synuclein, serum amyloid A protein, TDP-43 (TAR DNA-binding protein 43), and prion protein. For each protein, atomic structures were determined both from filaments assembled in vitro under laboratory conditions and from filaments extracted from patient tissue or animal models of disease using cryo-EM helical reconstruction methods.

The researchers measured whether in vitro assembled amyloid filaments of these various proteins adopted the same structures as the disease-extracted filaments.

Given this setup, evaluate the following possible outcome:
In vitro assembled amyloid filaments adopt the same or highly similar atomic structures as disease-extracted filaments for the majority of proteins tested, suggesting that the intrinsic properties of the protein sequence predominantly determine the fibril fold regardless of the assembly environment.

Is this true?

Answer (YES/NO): NO